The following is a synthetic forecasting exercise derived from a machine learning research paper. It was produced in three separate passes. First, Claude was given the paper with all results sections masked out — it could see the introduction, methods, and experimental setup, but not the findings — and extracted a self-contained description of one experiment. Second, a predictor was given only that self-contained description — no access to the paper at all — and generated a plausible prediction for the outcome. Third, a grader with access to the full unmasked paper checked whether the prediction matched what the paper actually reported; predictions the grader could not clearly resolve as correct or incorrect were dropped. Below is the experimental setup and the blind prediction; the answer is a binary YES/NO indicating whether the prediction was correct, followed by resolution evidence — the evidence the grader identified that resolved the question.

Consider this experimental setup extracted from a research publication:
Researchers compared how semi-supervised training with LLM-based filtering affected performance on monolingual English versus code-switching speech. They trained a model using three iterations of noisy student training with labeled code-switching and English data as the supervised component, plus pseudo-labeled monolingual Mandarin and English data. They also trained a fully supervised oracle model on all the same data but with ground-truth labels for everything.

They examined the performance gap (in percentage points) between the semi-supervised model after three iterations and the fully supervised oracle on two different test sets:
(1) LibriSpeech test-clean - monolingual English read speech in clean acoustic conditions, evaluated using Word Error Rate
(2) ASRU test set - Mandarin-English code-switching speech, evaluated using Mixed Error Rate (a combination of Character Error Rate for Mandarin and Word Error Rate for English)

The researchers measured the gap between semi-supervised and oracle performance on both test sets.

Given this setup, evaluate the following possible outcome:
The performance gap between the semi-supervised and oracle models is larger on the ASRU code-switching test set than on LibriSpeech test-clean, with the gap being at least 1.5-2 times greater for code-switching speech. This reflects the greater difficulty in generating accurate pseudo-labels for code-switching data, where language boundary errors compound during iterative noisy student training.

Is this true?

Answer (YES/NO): NO